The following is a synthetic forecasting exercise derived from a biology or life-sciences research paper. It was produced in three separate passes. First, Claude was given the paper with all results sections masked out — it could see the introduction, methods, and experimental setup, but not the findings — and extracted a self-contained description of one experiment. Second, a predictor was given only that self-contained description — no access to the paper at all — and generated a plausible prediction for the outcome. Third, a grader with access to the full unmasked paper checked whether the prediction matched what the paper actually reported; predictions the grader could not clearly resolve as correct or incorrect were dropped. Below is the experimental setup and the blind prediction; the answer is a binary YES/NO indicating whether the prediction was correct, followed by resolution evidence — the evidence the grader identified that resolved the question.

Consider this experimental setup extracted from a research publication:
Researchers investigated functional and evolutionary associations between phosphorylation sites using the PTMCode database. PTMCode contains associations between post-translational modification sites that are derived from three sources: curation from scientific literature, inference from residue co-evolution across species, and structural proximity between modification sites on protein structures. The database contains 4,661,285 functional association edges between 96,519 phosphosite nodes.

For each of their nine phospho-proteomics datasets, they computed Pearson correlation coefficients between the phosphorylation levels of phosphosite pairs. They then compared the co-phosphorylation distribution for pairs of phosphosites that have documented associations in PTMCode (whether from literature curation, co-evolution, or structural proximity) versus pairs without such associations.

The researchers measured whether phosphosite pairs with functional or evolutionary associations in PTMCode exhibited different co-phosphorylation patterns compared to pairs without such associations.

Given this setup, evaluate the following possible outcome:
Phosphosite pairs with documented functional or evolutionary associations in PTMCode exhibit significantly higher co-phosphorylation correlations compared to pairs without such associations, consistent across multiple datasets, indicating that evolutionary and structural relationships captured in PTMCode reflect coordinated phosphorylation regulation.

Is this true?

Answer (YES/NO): NO